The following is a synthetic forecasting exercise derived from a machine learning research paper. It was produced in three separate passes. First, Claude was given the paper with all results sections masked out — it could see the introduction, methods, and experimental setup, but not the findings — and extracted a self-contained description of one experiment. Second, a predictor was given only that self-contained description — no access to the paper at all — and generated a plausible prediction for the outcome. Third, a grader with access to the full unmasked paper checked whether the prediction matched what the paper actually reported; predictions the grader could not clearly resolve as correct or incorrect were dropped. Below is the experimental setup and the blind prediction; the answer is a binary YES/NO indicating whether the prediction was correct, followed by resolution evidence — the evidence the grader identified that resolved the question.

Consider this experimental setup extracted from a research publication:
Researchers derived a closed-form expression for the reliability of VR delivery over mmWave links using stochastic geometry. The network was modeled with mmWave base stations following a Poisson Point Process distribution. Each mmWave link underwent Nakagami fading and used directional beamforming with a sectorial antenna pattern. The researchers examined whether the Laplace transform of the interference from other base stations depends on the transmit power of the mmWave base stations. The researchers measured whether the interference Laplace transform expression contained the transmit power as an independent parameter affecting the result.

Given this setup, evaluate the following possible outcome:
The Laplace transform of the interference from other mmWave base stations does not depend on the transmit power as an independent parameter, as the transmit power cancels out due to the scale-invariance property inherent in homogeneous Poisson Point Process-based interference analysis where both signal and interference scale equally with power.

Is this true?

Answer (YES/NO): YES